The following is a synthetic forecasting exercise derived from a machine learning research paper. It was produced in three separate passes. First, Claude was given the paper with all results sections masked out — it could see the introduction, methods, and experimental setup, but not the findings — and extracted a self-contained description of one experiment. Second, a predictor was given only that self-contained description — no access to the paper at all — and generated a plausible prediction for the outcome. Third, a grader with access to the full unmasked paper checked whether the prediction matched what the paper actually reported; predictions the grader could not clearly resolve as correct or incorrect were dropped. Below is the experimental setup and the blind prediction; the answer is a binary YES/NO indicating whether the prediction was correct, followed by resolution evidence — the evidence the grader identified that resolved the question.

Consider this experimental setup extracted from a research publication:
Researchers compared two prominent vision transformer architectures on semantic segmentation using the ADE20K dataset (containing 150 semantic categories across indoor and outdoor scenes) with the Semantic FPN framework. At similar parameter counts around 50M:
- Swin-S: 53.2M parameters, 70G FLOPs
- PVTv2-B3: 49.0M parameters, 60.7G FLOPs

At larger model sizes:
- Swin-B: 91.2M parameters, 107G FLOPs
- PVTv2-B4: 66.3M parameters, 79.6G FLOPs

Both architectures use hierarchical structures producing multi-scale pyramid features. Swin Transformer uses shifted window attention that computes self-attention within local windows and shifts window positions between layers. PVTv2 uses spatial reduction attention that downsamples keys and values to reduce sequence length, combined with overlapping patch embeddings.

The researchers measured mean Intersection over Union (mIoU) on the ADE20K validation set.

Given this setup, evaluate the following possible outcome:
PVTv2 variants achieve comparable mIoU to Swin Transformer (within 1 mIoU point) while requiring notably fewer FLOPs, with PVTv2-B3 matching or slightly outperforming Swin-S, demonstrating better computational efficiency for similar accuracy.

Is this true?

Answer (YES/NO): NO